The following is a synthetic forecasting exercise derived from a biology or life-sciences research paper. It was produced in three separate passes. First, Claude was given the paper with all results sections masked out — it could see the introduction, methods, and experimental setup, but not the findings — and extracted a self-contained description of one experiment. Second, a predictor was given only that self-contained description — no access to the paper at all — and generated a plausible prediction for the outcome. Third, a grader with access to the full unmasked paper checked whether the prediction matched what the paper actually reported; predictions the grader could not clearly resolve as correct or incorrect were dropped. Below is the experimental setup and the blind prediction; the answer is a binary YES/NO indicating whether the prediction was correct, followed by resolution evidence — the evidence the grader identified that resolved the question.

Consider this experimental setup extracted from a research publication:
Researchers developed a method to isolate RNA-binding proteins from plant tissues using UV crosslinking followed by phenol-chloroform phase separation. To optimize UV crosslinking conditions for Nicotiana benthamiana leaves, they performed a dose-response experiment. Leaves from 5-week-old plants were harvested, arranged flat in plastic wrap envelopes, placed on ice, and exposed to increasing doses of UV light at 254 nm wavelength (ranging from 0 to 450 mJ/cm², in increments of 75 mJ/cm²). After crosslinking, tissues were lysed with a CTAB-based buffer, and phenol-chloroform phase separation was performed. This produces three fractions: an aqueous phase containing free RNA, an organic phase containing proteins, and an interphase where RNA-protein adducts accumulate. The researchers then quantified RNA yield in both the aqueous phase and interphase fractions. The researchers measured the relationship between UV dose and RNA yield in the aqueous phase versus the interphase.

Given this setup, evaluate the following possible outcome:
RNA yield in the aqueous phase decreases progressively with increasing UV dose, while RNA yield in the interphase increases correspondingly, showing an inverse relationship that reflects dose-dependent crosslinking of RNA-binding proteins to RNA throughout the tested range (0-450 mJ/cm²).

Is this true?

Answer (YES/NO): NO